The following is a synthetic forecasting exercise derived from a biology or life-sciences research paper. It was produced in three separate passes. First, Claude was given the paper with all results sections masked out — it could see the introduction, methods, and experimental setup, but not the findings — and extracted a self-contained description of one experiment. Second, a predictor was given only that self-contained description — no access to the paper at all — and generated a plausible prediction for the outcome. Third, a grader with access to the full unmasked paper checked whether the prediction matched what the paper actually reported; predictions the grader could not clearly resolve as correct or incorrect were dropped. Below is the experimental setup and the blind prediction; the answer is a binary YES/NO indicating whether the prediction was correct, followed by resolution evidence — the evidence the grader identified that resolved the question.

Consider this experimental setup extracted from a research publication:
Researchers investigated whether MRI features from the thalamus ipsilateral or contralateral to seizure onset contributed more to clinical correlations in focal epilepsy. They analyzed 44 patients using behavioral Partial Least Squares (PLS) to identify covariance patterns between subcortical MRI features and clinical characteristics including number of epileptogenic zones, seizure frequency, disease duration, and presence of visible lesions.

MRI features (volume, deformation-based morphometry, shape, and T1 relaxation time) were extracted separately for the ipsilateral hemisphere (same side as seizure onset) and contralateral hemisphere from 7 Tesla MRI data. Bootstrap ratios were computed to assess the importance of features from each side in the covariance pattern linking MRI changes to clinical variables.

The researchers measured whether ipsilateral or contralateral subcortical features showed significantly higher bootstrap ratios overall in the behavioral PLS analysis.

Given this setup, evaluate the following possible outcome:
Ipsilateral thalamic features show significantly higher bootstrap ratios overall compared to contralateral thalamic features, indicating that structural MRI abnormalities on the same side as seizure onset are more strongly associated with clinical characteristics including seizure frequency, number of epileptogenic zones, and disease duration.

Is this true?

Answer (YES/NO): NO